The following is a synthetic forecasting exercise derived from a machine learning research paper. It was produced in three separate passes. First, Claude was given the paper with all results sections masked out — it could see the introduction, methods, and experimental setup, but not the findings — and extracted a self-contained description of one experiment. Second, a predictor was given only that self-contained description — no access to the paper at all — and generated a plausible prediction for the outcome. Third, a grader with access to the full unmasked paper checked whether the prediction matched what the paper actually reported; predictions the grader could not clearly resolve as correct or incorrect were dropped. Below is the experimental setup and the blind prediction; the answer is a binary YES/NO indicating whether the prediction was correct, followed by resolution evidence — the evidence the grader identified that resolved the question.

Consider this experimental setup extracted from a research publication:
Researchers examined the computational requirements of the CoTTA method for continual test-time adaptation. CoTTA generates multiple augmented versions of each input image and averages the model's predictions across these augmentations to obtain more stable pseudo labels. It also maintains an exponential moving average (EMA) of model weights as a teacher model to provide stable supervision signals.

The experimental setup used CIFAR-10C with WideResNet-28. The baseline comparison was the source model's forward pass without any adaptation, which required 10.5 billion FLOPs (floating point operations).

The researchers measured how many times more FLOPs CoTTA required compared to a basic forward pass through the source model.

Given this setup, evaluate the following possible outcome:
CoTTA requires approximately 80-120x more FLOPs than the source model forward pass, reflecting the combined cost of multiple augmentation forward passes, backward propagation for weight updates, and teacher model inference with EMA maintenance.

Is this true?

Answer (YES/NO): NO